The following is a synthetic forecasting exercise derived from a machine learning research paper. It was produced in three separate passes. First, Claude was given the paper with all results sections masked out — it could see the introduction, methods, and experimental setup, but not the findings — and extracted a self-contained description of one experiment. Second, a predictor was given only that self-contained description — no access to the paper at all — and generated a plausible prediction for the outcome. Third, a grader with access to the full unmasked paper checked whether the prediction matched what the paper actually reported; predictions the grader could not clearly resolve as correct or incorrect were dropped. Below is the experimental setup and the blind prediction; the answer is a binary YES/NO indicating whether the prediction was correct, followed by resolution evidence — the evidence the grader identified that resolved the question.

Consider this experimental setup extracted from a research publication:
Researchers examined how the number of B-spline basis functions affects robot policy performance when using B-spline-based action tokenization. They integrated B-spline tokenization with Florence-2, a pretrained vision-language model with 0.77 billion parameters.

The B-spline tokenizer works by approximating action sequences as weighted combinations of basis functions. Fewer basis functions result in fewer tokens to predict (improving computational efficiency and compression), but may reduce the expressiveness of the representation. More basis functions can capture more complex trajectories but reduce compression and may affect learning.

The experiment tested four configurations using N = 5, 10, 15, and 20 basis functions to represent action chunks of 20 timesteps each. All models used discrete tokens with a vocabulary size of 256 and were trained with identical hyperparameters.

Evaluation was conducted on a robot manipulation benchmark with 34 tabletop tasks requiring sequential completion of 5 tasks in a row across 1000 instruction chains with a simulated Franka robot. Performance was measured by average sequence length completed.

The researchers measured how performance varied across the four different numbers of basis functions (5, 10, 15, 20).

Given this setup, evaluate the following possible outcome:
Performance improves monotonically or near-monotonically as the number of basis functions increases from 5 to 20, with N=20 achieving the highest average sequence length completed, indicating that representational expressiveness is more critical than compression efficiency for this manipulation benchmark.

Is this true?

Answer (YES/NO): NO